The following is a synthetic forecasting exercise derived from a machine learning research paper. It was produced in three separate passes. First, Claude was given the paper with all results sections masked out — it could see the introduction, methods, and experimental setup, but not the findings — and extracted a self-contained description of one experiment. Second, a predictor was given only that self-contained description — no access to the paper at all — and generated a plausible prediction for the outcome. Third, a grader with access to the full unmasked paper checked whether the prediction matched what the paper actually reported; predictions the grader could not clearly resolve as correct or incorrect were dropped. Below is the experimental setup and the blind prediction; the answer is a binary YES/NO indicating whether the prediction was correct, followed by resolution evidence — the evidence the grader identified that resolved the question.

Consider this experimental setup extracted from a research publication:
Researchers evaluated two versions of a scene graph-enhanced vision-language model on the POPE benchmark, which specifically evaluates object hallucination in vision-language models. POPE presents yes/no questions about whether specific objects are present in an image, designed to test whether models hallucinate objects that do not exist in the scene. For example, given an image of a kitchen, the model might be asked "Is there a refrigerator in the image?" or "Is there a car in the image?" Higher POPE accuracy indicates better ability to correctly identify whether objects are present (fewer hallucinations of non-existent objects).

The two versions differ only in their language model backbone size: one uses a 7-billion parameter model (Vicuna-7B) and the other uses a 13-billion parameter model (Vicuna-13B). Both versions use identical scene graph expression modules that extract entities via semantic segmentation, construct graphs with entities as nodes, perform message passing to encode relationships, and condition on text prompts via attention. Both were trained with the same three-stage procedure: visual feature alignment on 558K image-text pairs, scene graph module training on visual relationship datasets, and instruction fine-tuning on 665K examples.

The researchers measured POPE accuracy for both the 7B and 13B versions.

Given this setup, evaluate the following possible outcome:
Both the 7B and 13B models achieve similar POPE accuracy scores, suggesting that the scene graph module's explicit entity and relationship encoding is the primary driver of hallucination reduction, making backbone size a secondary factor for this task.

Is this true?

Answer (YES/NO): YES